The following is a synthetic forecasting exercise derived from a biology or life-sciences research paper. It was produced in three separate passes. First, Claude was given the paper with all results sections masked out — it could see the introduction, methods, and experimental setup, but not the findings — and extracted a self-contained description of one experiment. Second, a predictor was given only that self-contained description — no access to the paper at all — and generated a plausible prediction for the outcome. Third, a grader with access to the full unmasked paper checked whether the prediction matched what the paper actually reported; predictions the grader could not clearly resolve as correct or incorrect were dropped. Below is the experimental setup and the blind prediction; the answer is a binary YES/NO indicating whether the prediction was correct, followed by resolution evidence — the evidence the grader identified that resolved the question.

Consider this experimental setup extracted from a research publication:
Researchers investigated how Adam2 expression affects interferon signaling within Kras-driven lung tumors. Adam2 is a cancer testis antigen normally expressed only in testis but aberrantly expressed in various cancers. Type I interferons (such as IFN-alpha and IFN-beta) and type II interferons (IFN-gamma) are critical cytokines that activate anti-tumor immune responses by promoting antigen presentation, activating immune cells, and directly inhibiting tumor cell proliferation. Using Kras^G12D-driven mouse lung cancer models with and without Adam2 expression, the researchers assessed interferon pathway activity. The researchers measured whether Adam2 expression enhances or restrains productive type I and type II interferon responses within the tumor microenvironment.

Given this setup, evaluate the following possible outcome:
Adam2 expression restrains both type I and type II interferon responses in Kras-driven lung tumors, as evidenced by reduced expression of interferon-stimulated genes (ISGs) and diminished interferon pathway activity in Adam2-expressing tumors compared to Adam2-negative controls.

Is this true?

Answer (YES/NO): YES